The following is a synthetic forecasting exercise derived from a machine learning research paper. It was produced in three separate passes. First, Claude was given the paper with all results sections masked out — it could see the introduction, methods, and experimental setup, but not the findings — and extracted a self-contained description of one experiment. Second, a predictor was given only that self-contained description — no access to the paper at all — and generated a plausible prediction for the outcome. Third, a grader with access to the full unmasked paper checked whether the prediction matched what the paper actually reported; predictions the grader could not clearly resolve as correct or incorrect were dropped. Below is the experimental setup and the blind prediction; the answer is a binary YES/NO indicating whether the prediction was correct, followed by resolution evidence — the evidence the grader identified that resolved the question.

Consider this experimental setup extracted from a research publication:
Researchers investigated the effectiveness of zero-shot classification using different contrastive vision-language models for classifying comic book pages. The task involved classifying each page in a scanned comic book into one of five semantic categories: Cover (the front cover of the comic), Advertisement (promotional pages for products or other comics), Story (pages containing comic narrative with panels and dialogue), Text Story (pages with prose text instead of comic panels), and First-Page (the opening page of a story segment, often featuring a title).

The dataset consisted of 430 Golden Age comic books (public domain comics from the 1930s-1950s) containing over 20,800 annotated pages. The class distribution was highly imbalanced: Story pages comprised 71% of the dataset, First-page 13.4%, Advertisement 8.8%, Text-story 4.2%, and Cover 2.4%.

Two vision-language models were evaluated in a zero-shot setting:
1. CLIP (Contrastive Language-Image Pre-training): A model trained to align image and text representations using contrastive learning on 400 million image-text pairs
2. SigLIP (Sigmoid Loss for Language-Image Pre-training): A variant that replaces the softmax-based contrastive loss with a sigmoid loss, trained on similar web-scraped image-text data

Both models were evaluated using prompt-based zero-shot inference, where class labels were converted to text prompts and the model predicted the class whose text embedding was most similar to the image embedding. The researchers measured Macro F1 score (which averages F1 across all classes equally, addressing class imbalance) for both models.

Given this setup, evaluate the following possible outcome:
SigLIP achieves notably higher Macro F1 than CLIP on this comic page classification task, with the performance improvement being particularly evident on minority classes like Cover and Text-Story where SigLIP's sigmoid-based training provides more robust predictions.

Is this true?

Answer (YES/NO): NO